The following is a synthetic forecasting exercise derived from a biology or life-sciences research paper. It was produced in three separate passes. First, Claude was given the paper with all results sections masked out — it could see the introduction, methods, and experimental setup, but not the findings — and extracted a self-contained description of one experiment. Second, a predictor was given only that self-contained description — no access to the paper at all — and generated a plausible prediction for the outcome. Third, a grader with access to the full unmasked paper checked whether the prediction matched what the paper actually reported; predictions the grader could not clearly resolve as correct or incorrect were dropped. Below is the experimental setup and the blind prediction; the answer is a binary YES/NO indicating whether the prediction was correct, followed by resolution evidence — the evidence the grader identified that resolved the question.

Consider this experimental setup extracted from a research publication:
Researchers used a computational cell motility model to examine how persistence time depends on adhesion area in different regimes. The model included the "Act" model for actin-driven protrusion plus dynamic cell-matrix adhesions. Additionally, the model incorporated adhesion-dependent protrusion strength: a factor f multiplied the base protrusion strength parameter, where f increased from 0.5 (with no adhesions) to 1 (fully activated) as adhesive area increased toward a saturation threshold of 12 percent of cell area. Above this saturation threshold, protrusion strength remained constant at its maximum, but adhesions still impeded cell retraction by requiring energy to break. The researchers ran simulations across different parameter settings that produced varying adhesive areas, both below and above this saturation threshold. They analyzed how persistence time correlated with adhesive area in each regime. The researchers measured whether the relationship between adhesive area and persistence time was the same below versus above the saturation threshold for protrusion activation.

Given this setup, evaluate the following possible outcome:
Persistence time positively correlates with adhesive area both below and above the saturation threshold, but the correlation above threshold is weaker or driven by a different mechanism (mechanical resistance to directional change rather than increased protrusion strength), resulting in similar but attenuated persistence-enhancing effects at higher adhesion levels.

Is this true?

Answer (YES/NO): NO